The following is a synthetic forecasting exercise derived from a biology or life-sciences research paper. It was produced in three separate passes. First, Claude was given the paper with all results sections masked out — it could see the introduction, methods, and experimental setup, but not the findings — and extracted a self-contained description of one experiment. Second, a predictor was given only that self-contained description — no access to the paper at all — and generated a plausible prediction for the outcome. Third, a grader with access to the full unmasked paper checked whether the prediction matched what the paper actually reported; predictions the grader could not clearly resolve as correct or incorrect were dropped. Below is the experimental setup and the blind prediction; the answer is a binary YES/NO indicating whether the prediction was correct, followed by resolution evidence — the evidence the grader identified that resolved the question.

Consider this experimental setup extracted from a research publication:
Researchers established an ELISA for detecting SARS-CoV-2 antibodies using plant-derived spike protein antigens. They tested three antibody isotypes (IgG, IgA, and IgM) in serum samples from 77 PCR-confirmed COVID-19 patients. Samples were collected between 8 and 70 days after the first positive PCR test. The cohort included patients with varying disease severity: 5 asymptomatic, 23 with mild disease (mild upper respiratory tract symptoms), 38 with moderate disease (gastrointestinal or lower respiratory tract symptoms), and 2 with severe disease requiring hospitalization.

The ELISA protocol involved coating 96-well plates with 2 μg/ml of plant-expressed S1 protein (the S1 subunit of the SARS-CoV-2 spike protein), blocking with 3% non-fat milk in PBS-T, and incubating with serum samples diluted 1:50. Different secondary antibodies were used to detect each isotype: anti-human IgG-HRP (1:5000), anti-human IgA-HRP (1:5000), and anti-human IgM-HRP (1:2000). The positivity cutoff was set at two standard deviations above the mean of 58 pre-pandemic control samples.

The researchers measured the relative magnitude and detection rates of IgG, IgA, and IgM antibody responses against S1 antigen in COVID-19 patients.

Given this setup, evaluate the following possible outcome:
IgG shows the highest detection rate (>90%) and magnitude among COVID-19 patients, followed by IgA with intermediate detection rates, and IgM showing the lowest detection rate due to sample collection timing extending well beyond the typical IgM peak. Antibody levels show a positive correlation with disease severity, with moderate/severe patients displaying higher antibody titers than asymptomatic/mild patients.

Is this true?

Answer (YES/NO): NO